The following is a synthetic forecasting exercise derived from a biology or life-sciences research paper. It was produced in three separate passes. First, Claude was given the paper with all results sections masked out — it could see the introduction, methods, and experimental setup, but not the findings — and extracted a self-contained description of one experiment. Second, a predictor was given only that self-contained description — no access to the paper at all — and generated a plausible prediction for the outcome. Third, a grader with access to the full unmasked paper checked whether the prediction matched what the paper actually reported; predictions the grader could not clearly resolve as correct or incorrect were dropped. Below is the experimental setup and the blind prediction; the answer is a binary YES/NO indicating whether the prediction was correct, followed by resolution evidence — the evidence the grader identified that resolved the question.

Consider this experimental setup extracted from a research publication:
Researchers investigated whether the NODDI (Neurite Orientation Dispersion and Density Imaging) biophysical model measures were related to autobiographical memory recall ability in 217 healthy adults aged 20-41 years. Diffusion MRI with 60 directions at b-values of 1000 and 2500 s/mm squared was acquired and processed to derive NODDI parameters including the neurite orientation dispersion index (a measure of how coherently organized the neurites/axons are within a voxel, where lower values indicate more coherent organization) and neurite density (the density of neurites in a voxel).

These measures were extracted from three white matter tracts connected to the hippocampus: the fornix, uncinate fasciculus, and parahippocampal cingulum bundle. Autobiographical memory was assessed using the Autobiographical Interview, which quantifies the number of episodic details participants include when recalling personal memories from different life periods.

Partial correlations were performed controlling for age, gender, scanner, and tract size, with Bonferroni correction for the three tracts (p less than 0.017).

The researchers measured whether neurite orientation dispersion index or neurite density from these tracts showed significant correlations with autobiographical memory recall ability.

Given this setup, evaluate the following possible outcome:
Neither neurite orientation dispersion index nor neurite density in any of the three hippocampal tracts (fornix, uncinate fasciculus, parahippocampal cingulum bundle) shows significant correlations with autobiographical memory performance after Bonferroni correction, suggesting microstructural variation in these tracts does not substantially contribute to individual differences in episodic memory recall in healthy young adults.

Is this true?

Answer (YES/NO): NO